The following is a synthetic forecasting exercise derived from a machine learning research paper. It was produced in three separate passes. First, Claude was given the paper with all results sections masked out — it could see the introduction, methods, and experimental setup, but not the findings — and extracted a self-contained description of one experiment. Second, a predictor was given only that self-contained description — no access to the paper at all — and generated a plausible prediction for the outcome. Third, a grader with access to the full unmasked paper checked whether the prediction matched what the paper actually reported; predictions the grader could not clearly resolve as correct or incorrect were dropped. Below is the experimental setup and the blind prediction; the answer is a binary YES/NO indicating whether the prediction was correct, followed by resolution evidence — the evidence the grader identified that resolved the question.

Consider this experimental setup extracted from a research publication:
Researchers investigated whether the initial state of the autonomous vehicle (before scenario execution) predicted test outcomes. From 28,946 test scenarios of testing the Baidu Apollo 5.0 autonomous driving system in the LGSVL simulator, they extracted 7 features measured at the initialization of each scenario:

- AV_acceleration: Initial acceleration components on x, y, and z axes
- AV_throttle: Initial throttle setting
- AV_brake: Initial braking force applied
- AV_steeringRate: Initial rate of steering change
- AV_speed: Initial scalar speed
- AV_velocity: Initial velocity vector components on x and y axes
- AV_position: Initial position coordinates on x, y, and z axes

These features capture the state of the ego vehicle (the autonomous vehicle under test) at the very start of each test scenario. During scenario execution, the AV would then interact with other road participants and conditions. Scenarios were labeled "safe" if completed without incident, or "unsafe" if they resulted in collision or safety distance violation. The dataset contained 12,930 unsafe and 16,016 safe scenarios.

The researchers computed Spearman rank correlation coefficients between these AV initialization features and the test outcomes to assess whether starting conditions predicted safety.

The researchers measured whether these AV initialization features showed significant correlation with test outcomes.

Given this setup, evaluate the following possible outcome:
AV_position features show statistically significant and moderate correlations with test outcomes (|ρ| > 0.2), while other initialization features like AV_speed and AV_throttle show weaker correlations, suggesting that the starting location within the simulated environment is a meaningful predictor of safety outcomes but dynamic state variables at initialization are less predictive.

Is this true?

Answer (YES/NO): NO